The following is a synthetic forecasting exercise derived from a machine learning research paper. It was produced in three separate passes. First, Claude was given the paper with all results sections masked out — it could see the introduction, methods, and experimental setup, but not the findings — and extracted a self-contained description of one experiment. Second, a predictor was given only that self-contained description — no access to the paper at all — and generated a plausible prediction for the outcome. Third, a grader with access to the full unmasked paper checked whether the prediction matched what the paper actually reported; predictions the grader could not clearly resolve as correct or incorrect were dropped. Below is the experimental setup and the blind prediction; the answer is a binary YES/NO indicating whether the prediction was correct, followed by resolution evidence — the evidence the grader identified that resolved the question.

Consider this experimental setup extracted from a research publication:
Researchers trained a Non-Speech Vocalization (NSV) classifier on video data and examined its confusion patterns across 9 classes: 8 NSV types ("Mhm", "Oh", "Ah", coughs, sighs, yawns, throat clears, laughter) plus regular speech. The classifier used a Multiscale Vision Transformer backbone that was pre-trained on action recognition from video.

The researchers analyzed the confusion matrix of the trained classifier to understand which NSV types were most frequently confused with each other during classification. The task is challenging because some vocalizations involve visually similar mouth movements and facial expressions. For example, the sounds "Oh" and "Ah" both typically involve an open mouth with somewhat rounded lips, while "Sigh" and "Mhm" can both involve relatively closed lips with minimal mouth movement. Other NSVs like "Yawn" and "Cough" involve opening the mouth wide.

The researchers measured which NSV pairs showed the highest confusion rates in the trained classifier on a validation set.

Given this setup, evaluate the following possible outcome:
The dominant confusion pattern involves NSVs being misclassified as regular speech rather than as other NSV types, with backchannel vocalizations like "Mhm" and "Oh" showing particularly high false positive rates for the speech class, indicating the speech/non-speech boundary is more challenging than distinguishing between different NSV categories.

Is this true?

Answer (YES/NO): NO